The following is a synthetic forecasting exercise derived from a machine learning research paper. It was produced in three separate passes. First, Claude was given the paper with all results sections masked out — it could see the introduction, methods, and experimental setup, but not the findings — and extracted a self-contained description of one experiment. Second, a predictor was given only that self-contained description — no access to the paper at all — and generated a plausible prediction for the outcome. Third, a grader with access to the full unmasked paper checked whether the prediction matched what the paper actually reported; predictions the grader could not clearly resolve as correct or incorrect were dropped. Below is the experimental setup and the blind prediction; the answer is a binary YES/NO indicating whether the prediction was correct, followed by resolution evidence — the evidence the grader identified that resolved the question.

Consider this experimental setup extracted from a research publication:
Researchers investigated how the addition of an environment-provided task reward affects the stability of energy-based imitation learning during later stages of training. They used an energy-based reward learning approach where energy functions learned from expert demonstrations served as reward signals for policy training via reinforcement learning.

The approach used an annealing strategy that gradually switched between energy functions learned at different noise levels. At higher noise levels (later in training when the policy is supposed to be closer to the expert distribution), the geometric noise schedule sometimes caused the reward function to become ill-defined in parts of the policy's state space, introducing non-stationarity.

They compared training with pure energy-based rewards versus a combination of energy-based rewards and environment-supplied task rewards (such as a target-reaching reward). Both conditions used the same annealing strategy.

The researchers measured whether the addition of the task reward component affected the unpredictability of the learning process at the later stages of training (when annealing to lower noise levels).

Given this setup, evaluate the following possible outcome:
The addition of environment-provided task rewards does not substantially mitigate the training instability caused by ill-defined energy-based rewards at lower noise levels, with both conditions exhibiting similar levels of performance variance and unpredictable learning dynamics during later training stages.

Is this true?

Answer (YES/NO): NO